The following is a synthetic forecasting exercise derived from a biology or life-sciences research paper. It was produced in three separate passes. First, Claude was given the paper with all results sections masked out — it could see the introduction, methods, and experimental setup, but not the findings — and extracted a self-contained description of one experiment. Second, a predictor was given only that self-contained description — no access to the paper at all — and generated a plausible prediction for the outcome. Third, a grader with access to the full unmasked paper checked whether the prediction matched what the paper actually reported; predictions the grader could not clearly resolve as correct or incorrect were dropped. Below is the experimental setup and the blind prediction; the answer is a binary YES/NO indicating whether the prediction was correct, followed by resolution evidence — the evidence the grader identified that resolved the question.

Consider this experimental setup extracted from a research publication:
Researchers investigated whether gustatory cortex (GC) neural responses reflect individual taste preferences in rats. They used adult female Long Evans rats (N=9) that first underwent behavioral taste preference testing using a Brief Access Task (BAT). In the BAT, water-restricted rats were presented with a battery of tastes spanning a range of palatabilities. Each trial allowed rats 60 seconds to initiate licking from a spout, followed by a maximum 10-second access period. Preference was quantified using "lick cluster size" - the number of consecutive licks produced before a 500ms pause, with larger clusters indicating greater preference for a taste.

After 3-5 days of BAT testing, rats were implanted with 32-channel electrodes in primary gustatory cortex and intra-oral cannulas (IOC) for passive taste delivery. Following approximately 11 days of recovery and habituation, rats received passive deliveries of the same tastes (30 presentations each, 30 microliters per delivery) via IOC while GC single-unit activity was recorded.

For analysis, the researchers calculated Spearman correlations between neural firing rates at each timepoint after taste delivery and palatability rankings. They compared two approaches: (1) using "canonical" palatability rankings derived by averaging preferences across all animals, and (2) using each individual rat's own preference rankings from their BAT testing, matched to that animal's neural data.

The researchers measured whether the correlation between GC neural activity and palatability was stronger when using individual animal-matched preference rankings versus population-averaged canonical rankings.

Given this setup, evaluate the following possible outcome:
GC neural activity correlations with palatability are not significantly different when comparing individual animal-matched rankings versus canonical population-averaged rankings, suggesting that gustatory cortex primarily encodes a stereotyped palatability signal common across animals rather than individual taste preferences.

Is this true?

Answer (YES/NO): NO